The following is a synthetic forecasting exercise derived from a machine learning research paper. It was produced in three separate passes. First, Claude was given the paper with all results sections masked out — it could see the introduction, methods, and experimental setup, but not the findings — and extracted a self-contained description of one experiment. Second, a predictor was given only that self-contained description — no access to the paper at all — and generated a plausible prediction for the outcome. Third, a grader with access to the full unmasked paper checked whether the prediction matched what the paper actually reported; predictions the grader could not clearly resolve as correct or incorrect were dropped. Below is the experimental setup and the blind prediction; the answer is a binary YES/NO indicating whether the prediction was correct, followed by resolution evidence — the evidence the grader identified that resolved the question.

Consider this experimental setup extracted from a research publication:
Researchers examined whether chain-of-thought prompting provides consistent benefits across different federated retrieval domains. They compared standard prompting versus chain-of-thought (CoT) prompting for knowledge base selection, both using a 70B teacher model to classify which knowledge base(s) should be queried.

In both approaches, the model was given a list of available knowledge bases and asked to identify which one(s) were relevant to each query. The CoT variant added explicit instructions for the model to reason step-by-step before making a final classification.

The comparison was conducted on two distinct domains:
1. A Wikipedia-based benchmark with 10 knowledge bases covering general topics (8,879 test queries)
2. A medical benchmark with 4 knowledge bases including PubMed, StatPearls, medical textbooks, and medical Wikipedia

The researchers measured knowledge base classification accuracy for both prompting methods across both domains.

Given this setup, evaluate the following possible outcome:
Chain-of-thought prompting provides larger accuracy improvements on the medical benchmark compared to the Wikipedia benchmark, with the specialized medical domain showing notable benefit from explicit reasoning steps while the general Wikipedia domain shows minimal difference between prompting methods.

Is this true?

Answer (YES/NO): NO